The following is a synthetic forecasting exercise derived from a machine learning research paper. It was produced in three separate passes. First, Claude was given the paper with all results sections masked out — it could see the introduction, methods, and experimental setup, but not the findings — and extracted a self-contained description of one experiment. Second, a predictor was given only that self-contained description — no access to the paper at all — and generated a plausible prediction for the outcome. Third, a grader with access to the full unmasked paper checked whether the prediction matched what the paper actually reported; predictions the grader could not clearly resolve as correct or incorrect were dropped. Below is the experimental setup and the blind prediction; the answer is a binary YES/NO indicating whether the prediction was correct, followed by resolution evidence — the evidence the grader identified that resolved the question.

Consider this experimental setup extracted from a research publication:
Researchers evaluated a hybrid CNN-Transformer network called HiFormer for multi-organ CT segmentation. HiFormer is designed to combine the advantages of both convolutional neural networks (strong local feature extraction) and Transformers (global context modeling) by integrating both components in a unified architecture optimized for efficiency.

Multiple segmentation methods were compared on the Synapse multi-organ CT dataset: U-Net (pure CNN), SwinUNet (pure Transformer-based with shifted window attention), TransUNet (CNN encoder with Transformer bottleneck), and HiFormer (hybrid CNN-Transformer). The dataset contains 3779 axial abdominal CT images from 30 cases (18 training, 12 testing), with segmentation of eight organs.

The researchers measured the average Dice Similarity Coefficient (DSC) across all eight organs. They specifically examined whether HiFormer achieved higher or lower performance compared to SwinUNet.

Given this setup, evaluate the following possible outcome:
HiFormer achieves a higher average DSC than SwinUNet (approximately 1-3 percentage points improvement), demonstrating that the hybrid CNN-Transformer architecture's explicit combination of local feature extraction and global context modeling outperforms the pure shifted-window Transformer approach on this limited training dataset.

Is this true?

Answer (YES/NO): YES